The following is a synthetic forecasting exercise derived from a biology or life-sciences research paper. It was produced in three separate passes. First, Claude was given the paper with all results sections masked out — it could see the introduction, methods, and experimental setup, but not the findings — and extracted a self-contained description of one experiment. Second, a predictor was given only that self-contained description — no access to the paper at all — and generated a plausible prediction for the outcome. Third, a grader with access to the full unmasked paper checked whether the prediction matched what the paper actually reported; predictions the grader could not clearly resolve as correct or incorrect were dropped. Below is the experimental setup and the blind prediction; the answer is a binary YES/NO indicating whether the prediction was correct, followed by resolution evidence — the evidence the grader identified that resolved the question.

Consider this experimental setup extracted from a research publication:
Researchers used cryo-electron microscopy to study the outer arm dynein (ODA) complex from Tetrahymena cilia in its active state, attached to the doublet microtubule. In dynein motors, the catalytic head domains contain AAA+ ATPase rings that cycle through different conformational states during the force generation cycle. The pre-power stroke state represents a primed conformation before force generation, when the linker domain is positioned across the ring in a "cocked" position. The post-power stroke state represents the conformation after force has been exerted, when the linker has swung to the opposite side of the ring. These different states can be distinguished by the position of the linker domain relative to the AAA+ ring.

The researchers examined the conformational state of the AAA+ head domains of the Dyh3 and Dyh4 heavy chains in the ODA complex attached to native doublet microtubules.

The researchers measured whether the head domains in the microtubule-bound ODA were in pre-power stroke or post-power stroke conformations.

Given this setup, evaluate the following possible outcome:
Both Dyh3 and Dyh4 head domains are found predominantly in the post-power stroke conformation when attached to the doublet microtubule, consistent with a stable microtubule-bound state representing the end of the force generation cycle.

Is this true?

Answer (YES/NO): YES